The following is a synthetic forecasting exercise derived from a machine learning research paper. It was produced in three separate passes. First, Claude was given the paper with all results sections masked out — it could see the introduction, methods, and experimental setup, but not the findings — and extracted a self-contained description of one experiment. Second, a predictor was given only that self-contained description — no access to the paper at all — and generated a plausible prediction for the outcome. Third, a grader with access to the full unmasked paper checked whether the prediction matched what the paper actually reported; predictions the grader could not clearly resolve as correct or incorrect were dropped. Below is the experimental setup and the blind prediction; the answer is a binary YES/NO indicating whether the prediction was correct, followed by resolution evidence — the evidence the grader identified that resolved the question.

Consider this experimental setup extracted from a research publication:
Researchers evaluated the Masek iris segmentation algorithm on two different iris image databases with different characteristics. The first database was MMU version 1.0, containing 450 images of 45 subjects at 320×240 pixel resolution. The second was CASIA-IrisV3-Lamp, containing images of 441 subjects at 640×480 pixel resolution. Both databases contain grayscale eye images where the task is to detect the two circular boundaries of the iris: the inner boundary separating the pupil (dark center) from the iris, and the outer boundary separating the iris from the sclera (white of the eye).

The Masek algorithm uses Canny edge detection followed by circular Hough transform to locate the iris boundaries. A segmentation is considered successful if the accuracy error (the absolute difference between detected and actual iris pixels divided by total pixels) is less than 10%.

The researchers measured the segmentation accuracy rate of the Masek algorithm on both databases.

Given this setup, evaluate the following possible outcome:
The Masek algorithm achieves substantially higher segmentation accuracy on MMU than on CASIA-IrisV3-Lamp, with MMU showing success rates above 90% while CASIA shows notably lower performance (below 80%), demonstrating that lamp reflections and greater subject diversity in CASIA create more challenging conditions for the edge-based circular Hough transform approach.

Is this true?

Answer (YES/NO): NO